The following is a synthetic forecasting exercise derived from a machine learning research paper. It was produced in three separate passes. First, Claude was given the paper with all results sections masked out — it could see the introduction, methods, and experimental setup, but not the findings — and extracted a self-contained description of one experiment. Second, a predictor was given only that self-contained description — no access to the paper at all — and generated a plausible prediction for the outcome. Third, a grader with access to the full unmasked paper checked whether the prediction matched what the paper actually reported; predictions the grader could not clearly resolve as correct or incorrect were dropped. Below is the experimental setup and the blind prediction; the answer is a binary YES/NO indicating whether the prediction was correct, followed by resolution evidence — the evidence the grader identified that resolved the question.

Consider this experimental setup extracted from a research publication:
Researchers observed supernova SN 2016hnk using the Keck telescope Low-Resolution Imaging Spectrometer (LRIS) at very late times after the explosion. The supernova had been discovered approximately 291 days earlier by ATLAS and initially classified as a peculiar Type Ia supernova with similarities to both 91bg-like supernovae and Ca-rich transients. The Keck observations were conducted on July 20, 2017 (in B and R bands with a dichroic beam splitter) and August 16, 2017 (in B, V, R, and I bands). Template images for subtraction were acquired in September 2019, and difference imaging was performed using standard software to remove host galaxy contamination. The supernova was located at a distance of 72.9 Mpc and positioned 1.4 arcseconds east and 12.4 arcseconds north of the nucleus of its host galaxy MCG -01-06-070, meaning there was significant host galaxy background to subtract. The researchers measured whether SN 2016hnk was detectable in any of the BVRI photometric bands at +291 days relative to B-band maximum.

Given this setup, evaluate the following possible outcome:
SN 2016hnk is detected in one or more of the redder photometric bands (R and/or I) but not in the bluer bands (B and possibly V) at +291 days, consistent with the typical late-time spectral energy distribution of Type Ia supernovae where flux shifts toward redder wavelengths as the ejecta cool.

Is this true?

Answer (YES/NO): YES